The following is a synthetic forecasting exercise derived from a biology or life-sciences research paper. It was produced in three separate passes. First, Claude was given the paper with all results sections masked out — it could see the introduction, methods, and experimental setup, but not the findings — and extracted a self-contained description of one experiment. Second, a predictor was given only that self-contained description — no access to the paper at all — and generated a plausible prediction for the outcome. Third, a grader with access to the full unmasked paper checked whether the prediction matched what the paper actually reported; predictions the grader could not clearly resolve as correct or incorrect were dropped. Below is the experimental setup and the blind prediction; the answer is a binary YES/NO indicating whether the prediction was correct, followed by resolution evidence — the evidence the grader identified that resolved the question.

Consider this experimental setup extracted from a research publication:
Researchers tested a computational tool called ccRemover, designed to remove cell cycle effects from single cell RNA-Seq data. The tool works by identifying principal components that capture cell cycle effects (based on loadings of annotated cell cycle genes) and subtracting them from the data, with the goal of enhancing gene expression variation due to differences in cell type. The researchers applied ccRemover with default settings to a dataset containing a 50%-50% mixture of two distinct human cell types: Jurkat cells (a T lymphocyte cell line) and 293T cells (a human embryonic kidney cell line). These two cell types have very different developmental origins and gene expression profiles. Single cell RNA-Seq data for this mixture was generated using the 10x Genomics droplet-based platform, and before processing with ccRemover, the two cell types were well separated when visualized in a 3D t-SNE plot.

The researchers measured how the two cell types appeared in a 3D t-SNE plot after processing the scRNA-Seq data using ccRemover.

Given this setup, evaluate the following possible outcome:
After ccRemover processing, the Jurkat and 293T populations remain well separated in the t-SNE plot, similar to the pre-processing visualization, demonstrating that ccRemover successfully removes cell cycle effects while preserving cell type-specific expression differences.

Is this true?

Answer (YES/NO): NO